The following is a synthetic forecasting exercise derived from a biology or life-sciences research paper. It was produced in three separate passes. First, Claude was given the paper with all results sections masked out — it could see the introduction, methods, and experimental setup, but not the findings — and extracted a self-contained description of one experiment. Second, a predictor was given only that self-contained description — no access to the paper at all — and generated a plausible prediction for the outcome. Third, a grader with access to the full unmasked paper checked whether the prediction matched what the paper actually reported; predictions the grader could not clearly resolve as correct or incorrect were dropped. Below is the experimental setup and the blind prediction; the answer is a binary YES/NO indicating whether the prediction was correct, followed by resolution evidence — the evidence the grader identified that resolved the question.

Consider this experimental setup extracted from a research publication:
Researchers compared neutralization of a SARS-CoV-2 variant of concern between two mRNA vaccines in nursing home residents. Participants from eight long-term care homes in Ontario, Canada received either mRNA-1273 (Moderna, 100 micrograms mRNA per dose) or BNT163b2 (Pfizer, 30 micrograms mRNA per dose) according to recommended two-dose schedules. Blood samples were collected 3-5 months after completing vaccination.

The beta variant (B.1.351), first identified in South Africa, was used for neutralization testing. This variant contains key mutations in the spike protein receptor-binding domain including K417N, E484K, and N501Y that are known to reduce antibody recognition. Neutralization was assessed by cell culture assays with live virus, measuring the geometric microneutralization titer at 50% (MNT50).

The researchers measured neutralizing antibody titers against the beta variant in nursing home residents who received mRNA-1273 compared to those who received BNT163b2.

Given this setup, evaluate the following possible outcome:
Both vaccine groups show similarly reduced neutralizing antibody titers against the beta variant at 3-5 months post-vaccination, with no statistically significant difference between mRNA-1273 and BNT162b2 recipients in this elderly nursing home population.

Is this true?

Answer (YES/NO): NO